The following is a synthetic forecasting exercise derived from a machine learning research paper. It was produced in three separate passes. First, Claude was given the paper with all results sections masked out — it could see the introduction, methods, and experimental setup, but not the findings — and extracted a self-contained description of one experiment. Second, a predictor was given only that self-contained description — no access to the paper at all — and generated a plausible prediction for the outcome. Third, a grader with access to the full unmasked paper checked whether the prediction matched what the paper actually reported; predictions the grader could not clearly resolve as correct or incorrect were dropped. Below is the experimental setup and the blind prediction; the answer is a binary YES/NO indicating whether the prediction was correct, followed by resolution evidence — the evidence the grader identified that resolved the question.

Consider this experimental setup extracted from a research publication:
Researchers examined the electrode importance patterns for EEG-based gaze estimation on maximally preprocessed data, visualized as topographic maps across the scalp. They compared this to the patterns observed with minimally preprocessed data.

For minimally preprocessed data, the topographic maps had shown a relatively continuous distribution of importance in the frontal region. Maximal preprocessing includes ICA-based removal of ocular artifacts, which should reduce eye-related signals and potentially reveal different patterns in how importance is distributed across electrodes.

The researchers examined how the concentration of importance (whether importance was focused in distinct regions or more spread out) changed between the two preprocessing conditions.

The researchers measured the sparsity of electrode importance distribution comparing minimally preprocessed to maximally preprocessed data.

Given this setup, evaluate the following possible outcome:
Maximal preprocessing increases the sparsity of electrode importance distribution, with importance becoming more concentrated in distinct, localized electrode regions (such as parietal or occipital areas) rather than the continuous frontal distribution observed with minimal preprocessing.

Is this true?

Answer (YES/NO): NO